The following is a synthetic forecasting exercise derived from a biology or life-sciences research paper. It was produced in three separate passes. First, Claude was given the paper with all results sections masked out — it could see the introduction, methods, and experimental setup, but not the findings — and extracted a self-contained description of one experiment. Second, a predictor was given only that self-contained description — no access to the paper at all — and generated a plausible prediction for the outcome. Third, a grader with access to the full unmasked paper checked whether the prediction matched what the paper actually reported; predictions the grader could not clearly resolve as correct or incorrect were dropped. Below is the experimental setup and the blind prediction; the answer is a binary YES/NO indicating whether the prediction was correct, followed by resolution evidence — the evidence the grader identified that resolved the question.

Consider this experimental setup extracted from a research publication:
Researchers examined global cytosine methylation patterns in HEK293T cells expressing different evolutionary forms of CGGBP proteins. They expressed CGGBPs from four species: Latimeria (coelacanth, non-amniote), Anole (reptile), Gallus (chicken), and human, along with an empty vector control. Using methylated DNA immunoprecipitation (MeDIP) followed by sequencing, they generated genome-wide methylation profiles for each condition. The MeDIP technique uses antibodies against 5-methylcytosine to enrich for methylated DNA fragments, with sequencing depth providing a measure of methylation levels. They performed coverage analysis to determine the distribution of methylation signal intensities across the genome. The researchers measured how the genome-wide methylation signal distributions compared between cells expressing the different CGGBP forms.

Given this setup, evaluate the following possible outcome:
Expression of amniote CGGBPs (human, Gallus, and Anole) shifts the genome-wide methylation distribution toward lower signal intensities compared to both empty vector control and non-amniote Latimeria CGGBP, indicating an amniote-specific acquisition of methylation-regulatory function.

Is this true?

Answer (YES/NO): NO